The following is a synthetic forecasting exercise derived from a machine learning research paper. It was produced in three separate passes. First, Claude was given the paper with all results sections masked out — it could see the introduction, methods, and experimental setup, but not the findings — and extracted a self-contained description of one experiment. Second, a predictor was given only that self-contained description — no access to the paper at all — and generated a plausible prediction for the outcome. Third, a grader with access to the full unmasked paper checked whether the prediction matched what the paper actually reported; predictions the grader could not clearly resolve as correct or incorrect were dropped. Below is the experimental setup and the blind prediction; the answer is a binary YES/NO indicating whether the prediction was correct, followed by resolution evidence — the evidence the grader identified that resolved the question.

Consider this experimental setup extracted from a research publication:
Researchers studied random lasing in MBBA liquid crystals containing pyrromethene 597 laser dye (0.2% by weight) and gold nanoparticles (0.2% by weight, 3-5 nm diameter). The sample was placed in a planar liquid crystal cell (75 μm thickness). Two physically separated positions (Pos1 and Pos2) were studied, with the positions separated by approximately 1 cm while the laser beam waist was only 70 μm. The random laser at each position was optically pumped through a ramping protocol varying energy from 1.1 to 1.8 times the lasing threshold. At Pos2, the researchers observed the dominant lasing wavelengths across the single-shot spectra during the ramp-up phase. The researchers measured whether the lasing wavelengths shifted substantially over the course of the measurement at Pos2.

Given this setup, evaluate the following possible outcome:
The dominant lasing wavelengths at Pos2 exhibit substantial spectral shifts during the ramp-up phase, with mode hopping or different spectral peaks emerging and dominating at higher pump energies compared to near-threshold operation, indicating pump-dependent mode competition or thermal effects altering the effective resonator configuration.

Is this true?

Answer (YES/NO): NO